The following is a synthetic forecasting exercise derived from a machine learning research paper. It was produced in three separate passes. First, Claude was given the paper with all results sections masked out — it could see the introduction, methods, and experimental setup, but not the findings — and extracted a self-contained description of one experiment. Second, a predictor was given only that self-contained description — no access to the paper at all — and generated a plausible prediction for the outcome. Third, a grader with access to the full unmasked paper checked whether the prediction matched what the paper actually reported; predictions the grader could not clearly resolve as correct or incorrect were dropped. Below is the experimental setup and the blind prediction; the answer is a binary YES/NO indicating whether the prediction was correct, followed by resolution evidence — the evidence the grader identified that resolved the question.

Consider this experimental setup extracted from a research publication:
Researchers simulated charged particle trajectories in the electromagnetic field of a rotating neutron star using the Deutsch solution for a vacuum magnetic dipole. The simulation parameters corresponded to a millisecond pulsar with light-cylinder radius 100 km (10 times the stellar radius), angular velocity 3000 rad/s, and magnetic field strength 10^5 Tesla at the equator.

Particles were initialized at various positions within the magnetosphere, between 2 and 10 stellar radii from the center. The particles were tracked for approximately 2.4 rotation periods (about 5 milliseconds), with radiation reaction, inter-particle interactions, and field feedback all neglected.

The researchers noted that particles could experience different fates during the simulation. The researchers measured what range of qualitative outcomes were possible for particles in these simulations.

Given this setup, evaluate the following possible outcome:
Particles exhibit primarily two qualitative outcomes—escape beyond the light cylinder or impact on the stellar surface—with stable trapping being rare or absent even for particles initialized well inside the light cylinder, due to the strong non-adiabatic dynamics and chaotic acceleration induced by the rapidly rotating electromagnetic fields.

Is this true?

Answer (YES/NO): NO